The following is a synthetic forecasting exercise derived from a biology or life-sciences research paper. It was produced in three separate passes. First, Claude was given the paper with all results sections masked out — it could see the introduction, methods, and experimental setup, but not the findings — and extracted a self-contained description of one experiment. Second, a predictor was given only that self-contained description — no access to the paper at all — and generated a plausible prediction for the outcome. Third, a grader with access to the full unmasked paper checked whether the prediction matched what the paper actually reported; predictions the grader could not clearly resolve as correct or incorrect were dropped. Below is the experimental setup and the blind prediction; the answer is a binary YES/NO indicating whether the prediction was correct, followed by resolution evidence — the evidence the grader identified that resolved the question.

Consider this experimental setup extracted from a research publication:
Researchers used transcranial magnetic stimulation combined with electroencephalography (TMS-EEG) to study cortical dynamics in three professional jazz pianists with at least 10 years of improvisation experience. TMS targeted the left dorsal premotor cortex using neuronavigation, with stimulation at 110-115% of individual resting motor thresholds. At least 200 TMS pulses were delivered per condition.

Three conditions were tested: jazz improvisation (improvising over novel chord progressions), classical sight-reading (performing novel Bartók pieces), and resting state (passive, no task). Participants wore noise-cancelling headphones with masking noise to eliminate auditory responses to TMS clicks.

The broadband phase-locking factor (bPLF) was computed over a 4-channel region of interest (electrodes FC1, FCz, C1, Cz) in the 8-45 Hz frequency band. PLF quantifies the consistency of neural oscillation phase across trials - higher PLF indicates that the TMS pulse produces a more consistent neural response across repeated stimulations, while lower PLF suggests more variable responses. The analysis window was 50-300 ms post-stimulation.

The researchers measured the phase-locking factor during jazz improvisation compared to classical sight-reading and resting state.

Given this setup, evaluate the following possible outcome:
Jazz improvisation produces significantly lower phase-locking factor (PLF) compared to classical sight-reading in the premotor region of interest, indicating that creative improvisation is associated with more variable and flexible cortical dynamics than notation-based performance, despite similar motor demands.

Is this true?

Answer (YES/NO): NO